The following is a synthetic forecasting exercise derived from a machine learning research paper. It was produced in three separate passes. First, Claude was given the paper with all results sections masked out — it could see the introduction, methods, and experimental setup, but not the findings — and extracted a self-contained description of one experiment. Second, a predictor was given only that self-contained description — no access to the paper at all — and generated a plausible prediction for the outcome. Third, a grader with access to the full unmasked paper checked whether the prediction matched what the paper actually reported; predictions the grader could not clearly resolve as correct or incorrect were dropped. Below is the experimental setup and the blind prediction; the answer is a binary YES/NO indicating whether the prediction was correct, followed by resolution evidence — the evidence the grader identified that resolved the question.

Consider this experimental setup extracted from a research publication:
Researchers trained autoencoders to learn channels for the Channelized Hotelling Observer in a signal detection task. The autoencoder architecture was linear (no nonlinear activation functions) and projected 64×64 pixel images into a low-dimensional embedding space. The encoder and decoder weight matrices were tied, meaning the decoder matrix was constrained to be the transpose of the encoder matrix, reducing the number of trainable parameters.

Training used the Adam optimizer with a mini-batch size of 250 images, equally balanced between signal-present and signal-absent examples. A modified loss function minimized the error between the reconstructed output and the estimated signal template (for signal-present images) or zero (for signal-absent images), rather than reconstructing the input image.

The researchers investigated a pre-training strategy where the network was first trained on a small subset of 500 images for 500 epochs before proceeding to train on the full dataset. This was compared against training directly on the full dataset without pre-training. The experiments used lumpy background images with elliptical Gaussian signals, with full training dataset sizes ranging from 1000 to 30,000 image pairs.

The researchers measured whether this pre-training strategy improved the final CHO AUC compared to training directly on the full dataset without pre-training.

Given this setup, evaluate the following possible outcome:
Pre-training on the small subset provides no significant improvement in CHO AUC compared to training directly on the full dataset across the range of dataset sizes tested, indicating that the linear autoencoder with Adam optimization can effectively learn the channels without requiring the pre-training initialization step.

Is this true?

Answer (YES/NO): NO